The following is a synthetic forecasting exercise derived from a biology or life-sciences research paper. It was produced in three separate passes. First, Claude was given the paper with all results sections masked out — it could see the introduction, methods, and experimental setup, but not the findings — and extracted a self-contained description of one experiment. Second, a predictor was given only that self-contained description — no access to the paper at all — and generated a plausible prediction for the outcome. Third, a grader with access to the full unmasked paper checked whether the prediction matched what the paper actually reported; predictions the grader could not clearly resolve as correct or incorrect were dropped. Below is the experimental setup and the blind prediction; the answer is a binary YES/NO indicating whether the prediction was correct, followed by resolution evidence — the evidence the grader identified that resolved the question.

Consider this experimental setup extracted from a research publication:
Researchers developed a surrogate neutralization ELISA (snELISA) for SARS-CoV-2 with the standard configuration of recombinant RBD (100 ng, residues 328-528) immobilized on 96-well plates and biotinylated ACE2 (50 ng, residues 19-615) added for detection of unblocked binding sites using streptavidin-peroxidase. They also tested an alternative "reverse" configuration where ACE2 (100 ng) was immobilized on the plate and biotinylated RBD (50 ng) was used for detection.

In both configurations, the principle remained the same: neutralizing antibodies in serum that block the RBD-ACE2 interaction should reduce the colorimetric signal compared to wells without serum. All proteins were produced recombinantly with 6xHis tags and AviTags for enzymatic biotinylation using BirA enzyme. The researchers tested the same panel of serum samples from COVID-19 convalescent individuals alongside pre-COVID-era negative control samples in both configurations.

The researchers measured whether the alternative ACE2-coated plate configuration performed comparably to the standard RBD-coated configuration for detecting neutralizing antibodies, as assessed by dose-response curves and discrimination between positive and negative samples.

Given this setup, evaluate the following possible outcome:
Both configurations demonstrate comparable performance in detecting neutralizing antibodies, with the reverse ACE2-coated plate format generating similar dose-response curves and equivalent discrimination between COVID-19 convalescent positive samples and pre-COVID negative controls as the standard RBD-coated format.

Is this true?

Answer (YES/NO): NO